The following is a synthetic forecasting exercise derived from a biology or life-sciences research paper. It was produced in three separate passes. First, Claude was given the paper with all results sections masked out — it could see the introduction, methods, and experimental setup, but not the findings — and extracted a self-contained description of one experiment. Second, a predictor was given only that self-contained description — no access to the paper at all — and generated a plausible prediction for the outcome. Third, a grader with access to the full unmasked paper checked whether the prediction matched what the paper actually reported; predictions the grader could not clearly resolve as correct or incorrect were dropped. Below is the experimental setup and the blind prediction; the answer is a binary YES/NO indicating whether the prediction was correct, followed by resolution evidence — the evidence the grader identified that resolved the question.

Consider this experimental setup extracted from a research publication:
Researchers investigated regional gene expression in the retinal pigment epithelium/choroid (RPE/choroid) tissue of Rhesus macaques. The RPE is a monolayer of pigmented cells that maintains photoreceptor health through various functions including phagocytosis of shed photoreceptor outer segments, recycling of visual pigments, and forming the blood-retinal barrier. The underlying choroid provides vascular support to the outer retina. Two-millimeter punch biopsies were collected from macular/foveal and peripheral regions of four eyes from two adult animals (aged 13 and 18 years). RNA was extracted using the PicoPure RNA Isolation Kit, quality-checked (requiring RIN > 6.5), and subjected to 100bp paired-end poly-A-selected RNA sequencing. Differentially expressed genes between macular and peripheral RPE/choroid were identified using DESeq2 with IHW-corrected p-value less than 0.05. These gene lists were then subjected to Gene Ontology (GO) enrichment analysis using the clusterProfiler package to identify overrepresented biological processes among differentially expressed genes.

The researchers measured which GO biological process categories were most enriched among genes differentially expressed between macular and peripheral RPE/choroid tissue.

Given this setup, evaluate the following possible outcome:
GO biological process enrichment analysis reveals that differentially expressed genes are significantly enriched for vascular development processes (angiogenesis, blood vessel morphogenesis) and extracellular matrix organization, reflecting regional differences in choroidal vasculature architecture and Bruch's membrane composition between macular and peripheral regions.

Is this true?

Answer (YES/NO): NO